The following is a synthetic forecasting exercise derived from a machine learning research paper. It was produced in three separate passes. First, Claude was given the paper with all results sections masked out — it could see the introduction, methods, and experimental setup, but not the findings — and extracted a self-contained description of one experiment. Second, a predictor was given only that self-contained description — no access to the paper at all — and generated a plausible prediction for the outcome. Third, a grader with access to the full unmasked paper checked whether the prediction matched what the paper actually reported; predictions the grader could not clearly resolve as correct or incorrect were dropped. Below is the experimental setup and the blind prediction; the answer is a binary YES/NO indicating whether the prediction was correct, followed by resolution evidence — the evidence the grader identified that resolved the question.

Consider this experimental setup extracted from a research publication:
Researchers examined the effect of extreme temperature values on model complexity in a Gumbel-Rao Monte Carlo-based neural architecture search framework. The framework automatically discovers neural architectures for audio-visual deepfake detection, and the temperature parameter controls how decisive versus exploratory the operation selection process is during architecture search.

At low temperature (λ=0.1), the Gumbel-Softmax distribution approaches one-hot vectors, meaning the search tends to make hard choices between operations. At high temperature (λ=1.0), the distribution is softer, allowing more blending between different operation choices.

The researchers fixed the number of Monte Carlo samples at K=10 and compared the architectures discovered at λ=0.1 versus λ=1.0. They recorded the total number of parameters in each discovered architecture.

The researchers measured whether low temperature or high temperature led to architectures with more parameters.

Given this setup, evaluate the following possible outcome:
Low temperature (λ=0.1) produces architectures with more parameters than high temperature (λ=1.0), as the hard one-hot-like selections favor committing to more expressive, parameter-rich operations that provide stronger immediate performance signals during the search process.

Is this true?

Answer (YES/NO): YES